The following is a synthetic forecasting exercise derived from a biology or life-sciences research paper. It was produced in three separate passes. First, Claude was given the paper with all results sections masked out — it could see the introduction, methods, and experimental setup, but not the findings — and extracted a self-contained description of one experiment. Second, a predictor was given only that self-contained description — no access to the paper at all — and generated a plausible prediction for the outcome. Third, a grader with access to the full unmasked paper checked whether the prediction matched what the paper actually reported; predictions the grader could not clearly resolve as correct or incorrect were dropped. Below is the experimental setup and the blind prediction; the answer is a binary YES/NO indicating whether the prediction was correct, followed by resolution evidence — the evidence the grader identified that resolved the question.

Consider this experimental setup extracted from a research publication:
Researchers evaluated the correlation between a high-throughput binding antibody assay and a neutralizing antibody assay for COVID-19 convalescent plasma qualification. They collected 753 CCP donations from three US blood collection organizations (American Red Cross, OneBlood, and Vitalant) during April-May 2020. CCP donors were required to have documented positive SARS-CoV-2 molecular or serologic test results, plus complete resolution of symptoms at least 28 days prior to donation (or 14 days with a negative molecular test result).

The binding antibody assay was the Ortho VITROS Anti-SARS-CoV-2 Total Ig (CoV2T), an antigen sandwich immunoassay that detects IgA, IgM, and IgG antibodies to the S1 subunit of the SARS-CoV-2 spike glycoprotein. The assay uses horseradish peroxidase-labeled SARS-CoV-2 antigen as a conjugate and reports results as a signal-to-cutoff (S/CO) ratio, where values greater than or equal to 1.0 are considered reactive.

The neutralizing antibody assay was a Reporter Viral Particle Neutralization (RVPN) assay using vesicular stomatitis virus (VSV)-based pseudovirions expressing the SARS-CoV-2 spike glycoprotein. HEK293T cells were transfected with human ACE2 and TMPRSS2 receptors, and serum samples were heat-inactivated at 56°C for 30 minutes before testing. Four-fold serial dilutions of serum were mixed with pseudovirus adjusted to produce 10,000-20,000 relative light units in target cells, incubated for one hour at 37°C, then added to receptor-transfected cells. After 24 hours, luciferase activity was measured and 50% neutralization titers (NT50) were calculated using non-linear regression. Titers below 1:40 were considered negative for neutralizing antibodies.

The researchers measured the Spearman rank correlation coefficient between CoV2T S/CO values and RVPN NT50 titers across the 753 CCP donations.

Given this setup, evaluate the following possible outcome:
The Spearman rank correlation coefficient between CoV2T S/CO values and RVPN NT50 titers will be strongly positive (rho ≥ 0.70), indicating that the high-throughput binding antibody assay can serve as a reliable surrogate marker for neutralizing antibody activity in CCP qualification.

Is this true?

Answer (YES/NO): NO